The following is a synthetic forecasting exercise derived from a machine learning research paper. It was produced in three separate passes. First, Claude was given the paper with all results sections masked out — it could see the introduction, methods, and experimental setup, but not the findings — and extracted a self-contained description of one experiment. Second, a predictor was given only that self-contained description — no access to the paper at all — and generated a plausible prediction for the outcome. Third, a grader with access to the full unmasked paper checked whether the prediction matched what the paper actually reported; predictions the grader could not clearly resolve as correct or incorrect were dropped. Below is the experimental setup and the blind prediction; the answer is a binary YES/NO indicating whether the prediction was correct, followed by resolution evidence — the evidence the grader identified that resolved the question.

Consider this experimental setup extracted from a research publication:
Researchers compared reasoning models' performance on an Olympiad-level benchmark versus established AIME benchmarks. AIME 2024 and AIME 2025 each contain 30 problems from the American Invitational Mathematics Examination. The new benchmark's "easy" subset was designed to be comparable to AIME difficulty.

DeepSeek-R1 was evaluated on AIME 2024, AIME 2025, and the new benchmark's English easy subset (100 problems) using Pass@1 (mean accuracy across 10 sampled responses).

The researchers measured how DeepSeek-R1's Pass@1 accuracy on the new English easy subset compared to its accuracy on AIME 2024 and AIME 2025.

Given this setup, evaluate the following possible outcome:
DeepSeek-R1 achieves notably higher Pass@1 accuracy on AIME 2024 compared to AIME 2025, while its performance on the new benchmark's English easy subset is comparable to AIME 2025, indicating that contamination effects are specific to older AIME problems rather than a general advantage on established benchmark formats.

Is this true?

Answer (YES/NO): NO